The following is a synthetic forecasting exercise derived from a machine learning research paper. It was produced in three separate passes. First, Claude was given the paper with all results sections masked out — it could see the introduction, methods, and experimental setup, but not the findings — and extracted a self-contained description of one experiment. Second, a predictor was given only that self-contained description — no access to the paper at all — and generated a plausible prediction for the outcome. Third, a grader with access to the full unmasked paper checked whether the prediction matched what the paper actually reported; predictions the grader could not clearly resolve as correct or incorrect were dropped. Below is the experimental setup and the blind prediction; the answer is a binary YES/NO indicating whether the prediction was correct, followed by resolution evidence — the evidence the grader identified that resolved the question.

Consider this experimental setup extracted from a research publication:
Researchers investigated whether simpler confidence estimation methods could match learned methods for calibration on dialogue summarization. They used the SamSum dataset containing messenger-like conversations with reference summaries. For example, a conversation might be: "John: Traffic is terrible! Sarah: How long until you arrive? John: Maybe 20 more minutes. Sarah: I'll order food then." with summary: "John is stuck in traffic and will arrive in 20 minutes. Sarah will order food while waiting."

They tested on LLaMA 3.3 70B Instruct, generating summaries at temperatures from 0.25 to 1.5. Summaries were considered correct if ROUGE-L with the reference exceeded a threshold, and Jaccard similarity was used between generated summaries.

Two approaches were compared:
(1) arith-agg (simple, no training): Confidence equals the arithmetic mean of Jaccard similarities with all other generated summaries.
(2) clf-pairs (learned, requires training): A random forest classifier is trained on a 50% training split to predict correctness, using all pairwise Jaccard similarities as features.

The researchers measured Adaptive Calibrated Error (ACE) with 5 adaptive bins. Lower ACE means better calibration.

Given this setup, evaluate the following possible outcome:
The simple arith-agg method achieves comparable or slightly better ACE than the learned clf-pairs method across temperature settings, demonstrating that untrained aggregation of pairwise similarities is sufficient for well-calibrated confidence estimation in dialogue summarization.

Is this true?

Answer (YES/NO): YES